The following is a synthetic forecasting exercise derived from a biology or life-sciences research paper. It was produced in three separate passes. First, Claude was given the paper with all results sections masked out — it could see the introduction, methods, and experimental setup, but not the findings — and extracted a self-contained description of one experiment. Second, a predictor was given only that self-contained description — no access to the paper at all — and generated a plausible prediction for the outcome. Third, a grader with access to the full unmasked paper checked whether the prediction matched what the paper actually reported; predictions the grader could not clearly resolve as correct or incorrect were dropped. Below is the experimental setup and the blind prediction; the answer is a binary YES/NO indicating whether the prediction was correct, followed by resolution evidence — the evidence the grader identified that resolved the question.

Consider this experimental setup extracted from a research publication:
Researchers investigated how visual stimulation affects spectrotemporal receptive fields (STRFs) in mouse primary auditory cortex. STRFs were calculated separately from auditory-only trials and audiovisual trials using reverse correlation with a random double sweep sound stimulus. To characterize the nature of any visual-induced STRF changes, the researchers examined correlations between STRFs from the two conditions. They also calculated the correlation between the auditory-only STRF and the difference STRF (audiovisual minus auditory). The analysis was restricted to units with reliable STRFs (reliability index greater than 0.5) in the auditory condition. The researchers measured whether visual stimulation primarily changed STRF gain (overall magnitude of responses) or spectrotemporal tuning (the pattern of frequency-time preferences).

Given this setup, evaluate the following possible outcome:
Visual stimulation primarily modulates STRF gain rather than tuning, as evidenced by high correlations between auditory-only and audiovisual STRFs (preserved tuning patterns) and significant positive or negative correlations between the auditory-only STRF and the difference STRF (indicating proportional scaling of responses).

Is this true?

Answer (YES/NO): YES